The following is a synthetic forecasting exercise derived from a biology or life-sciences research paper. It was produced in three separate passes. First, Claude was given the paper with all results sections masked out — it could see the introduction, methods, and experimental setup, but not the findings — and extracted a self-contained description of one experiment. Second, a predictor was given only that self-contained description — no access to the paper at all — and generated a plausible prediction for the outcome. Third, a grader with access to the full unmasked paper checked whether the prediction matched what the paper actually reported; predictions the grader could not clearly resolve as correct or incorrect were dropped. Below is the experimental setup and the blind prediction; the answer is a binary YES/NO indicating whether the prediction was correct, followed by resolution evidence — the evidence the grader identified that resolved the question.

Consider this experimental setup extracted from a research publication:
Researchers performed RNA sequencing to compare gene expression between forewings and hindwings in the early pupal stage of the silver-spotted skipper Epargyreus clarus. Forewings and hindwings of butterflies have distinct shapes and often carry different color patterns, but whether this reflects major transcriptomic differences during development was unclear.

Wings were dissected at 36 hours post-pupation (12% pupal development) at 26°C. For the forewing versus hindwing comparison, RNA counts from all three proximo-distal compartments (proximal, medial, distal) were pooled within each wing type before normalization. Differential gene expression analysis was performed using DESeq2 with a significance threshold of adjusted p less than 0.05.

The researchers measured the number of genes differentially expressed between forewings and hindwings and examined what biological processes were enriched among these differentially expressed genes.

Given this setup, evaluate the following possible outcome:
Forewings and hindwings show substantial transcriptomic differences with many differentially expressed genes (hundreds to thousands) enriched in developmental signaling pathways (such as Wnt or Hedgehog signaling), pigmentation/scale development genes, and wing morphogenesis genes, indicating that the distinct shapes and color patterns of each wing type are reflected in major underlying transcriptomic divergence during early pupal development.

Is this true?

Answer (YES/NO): NO